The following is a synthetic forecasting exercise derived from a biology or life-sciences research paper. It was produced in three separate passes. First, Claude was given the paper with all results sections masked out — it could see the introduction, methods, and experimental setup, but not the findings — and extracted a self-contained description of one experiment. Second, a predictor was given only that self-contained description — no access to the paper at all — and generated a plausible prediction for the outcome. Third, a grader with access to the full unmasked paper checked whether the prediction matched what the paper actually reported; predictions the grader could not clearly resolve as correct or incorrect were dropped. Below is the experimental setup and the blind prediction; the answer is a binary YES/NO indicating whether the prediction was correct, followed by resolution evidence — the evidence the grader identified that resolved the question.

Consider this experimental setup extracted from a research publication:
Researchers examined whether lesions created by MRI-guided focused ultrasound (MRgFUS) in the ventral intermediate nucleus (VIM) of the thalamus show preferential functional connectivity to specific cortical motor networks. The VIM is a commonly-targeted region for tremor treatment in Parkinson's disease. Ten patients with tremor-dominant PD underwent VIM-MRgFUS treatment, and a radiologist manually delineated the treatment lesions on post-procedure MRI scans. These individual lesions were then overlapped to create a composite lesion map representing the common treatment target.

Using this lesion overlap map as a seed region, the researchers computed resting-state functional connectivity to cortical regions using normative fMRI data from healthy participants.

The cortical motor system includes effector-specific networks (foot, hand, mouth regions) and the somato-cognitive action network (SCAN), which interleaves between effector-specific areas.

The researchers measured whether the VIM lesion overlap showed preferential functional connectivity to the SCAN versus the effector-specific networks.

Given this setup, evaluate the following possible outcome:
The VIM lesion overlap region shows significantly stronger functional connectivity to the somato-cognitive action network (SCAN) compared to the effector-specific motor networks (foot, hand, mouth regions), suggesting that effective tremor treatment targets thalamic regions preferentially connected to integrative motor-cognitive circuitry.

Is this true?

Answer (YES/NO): YES